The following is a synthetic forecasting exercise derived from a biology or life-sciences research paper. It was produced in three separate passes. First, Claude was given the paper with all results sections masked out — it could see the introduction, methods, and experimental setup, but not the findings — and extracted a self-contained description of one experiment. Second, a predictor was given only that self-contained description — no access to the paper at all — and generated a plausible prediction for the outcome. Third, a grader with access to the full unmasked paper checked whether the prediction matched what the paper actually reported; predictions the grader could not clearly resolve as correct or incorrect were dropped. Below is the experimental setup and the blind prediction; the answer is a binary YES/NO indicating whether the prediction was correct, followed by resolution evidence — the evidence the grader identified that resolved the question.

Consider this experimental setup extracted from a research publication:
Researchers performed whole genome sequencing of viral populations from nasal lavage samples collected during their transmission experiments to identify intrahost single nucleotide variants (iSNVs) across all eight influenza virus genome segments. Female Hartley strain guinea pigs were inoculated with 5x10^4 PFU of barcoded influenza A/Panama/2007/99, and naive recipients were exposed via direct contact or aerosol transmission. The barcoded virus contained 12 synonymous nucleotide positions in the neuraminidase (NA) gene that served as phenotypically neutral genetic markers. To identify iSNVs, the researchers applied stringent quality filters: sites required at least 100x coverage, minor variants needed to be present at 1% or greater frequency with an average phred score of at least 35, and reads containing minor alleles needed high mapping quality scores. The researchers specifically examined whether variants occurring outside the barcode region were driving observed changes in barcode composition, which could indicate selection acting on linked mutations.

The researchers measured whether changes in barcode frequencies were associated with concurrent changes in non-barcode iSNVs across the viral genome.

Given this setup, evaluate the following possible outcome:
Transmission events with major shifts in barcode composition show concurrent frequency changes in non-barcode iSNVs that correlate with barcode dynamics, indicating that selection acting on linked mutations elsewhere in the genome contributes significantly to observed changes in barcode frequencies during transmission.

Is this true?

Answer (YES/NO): NO